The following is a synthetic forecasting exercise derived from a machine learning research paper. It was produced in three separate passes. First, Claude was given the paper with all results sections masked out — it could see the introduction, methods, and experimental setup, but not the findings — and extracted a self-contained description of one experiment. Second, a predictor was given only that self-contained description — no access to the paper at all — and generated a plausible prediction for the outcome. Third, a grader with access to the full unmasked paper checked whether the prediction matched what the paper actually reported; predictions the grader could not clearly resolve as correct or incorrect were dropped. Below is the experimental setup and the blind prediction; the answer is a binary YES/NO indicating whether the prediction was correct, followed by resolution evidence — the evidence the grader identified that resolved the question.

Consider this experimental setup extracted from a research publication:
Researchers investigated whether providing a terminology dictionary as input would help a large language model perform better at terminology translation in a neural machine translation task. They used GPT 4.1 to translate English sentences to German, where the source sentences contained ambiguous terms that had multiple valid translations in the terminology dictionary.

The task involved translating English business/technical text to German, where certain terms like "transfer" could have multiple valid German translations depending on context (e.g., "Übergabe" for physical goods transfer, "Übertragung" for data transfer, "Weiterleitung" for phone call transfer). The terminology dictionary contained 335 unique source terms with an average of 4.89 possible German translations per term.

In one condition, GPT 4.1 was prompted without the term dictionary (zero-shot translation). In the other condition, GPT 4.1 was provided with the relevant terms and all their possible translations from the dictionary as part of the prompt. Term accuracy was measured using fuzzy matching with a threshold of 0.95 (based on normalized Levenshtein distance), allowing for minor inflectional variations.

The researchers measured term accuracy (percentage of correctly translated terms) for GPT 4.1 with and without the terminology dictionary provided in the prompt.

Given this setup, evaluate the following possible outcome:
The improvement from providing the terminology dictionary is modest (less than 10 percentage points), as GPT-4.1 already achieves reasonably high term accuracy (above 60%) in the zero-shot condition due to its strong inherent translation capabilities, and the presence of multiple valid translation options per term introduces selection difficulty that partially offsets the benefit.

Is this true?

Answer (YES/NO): NO